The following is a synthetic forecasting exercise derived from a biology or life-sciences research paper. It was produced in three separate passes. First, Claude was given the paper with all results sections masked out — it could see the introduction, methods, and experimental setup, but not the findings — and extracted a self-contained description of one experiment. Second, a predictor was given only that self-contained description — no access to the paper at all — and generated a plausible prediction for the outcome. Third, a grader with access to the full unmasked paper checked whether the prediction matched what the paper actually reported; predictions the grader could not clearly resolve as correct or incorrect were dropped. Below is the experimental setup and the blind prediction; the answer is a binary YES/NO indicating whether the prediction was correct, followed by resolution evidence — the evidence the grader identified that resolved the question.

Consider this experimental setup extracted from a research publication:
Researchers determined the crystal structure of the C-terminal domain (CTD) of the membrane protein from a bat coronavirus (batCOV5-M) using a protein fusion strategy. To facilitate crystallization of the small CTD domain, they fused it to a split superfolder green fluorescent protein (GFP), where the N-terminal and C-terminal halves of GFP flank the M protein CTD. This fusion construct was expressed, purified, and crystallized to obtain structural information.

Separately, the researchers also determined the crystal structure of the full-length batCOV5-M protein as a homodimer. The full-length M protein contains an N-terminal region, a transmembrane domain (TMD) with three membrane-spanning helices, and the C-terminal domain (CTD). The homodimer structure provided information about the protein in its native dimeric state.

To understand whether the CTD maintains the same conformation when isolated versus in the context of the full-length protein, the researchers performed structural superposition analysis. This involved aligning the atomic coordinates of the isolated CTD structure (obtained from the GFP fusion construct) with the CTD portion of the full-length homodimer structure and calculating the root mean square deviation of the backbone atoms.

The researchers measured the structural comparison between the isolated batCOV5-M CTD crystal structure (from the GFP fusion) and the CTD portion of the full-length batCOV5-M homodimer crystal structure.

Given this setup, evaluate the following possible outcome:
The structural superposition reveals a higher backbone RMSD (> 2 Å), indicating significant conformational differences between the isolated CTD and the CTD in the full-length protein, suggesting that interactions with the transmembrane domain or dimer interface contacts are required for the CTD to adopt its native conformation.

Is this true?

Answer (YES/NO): NO